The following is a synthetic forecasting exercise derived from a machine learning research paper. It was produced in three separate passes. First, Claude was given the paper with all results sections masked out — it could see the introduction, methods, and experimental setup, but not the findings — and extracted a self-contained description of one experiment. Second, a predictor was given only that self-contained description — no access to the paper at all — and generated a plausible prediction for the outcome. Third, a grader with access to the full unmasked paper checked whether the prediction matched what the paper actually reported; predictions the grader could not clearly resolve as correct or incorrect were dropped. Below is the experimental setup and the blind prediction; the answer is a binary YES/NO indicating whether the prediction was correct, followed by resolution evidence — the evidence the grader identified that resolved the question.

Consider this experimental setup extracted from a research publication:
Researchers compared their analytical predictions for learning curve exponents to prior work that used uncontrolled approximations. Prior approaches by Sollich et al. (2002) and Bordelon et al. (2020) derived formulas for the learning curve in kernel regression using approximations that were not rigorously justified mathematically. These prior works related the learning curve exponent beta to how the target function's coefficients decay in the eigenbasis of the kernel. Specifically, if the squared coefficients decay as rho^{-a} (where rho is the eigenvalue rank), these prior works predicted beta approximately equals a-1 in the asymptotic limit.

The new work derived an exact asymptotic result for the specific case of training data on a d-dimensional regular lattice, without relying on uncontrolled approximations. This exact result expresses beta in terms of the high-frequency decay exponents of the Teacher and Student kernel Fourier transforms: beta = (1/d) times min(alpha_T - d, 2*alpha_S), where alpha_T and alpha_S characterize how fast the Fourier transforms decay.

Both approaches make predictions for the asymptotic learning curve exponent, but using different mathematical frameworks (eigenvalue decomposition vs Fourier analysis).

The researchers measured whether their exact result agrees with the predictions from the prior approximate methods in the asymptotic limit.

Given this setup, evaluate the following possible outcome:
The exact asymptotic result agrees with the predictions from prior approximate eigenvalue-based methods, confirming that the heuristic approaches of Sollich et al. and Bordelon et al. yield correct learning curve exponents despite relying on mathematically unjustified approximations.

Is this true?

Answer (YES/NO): YES